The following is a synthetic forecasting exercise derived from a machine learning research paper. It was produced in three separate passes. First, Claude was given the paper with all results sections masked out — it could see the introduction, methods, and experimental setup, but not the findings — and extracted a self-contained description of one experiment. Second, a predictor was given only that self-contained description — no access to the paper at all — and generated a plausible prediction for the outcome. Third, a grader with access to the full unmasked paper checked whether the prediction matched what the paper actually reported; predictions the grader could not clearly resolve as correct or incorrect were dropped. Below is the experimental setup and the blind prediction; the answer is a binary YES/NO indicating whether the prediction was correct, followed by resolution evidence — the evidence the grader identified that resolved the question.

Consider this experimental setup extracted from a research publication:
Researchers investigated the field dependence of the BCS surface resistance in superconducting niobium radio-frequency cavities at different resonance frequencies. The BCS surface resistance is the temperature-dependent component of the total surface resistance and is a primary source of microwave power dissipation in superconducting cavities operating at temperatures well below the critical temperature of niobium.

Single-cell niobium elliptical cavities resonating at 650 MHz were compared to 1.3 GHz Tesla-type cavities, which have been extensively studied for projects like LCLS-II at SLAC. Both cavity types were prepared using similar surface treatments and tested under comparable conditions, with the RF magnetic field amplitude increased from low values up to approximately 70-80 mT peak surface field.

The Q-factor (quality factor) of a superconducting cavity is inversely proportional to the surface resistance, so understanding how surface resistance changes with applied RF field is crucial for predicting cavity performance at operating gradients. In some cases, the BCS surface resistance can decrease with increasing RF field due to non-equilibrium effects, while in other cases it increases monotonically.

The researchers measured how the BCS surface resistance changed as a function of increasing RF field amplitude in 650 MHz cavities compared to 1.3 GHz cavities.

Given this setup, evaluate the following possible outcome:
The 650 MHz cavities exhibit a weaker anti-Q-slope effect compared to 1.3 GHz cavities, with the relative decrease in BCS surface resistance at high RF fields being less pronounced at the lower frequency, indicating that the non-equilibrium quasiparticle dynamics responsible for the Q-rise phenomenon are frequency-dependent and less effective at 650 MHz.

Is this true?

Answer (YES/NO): YES